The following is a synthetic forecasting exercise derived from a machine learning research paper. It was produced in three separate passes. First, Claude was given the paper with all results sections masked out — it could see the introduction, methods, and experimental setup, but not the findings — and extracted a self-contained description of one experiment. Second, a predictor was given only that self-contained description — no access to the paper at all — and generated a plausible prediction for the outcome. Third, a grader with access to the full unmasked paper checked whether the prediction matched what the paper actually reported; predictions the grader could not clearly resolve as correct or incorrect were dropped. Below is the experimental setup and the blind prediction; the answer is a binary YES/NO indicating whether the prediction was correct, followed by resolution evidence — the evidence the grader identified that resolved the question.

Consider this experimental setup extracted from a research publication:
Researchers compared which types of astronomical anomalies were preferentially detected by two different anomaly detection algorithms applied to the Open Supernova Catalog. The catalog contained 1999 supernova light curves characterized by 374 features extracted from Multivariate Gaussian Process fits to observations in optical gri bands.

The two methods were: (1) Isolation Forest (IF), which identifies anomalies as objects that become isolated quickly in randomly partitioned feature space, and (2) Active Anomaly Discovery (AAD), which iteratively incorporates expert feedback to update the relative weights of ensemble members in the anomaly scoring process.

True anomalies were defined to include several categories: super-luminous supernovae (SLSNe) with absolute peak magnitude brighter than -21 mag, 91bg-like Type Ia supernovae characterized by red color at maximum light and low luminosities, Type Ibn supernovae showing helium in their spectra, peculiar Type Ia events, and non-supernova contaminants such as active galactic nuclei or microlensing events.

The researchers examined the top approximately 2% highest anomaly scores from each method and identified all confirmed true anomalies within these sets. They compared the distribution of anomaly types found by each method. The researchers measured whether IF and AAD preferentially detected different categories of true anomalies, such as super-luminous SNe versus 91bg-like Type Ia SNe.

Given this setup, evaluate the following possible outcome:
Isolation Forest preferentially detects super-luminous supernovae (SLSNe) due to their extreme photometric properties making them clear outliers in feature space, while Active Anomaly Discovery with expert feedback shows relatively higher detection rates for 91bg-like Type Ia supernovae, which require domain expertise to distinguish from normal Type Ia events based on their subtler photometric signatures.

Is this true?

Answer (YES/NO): YES